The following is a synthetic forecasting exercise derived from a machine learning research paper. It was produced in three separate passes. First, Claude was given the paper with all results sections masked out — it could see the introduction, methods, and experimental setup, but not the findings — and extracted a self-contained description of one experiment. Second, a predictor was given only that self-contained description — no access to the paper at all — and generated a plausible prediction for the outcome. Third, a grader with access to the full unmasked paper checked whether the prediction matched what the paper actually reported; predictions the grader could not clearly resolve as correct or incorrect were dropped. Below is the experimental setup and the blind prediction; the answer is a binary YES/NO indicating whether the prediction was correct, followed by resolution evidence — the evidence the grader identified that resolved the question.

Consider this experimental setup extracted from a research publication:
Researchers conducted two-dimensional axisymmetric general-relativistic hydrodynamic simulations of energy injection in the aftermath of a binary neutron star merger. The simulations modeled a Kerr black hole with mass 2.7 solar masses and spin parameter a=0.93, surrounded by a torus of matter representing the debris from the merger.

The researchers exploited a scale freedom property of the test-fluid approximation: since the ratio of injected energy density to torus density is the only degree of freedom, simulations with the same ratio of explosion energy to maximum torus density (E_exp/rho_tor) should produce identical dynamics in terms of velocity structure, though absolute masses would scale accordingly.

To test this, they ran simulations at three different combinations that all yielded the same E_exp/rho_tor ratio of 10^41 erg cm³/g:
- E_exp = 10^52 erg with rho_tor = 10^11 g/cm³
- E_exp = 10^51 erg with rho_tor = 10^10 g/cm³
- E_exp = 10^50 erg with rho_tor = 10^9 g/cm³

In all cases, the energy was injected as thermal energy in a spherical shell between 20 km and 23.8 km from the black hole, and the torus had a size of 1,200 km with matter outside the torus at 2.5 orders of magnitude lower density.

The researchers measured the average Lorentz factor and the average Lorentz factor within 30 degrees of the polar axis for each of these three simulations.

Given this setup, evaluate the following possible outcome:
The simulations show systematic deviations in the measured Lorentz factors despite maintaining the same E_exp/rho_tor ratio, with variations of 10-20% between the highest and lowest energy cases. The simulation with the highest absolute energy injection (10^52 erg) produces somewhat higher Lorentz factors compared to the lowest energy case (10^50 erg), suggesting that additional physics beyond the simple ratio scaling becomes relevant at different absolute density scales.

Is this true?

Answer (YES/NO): NO